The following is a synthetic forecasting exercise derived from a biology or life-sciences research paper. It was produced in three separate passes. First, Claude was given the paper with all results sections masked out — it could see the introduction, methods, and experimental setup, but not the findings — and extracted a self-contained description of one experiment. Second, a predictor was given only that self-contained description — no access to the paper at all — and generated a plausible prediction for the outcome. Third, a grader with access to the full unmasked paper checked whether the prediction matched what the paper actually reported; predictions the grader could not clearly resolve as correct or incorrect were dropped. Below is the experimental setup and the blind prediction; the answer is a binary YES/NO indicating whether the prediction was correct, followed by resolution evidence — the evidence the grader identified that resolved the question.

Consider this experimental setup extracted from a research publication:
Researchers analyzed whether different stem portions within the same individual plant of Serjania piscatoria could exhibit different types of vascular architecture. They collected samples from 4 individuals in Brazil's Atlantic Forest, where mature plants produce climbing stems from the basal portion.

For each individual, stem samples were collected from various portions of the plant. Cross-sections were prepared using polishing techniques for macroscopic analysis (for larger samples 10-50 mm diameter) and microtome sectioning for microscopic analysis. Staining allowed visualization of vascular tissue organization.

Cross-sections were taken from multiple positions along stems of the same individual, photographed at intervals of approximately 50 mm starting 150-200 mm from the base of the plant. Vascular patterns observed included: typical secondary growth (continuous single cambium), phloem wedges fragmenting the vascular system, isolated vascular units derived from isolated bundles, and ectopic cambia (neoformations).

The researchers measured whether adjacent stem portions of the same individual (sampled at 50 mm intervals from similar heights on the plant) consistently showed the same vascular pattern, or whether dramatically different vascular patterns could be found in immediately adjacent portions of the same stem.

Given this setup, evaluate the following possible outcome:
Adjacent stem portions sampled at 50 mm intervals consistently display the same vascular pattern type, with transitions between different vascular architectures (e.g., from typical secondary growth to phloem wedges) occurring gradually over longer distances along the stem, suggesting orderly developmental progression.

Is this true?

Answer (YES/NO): NO